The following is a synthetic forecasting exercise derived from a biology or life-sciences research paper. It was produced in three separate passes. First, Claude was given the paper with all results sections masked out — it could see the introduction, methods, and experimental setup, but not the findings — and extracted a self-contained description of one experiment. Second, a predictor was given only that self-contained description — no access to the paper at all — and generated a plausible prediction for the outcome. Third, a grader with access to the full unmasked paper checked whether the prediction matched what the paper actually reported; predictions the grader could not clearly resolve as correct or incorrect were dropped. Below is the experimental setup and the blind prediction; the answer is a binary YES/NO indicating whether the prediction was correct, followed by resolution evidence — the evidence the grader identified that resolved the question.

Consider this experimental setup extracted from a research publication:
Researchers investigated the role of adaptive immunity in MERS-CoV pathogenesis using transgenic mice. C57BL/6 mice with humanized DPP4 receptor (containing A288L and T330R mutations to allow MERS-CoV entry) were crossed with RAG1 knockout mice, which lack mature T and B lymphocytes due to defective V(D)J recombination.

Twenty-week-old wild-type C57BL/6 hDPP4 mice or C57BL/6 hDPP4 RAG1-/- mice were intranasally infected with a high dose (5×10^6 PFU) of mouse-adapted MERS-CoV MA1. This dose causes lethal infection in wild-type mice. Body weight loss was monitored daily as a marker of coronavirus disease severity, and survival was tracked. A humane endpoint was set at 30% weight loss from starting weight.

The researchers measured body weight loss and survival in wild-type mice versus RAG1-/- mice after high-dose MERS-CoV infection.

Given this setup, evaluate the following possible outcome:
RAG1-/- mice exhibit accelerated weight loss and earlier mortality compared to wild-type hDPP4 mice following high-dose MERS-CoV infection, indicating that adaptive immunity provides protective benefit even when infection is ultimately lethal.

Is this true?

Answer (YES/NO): NO